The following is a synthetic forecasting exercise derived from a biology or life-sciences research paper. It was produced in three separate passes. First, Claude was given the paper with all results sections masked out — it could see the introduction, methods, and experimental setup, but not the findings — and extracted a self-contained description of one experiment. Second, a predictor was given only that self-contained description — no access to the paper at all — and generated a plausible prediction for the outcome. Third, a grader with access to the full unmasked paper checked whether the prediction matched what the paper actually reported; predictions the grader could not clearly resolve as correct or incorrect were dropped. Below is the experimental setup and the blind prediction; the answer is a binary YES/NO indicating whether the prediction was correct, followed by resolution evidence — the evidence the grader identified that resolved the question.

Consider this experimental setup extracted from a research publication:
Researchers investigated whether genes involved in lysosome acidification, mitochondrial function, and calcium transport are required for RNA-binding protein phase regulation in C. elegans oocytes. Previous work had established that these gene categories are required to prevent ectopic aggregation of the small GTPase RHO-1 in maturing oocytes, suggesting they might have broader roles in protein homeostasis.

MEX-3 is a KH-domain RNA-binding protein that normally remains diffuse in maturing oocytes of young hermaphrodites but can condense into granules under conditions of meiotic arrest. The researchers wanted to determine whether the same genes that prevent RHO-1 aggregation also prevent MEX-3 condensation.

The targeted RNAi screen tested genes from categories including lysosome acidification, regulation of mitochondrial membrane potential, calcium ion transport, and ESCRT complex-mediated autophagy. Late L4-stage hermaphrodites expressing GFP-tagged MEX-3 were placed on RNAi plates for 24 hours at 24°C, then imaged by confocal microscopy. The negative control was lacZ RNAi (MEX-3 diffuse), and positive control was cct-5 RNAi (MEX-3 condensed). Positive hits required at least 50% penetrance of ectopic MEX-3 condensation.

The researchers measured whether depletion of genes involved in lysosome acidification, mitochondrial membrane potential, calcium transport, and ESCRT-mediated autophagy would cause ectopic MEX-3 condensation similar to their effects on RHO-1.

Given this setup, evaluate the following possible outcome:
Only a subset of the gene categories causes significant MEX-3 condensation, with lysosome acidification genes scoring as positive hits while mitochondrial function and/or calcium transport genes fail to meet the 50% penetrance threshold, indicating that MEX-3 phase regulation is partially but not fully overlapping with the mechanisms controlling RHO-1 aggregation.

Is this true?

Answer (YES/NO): NO